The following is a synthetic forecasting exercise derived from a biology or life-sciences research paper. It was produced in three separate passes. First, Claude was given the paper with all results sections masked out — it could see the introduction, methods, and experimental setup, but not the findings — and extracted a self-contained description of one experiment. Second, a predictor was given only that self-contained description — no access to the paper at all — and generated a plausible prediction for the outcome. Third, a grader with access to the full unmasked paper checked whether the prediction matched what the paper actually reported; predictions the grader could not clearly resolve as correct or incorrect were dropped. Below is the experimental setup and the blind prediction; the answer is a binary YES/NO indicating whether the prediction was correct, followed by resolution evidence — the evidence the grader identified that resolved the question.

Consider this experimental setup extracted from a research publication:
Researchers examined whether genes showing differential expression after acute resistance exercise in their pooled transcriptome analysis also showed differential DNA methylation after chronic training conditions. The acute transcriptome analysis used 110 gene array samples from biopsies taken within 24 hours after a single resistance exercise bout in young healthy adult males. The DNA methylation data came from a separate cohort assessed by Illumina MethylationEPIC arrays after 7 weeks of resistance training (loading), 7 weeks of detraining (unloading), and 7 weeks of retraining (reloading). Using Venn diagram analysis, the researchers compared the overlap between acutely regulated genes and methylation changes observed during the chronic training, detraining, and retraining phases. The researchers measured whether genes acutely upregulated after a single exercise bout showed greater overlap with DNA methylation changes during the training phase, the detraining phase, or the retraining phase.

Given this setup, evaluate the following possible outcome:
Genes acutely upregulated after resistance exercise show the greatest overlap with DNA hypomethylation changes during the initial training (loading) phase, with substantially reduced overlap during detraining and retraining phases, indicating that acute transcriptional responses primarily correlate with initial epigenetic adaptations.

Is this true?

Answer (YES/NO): NO